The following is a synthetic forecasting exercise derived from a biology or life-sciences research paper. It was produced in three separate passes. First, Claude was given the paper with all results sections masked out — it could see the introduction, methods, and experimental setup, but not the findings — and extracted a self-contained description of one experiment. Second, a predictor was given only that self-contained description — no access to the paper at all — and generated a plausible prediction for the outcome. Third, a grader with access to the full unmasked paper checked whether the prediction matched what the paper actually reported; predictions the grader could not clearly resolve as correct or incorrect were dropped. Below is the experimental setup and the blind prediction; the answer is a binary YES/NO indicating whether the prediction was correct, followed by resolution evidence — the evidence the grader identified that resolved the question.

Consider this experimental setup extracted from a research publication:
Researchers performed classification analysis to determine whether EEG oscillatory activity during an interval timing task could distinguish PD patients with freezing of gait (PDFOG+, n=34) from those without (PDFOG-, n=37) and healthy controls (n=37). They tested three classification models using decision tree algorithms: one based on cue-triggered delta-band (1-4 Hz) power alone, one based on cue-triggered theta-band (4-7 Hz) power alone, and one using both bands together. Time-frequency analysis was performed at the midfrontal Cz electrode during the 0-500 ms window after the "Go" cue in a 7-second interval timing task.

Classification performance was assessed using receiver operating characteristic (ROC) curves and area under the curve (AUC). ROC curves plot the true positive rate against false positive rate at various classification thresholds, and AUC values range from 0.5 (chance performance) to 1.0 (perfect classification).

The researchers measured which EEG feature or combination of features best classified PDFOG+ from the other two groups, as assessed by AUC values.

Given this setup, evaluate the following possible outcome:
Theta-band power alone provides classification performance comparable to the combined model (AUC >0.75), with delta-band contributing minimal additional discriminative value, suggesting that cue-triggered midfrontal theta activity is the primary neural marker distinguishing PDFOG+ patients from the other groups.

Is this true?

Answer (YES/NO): NO